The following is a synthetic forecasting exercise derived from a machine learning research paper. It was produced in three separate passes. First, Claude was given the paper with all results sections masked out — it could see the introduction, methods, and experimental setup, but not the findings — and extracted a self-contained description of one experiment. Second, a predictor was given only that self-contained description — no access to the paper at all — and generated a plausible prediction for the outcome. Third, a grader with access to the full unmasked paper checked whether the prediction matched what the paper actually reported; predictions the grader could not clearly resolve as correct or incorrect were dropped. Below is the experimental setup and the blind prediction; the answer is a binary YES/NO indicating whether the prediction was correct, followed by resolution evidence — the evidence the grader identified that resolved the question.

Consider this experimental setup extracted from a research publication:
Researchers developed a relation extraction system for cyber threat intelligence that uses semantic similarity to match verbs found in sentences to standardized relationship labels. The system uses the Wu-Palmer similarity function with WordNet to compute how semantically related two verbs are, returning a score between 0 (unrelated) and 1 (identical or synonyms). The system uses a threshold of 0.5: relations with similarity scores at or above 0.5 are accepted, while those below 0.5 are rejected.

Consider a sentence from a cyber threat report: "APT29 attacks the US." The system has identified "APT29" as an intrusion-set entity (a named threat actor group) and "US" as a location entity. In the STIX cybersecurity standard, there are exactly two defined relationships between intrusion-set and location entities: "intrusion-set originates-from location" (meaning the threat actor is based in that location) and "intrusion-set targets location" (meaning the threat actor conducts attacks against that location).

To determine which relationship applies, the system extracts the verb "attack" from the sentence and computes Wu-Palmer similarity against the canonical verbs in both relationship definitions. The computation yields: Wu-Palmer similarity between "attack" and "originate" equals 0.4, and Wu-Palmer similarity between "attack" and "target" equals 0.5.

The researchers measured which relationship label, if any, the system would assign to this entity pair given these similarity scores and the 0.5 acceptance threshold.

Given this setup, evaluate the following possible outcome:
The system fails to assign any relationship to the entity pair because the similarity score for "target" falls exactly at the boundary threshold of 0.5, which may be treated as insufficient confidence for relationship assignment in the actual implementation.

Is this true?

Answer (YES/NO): NO